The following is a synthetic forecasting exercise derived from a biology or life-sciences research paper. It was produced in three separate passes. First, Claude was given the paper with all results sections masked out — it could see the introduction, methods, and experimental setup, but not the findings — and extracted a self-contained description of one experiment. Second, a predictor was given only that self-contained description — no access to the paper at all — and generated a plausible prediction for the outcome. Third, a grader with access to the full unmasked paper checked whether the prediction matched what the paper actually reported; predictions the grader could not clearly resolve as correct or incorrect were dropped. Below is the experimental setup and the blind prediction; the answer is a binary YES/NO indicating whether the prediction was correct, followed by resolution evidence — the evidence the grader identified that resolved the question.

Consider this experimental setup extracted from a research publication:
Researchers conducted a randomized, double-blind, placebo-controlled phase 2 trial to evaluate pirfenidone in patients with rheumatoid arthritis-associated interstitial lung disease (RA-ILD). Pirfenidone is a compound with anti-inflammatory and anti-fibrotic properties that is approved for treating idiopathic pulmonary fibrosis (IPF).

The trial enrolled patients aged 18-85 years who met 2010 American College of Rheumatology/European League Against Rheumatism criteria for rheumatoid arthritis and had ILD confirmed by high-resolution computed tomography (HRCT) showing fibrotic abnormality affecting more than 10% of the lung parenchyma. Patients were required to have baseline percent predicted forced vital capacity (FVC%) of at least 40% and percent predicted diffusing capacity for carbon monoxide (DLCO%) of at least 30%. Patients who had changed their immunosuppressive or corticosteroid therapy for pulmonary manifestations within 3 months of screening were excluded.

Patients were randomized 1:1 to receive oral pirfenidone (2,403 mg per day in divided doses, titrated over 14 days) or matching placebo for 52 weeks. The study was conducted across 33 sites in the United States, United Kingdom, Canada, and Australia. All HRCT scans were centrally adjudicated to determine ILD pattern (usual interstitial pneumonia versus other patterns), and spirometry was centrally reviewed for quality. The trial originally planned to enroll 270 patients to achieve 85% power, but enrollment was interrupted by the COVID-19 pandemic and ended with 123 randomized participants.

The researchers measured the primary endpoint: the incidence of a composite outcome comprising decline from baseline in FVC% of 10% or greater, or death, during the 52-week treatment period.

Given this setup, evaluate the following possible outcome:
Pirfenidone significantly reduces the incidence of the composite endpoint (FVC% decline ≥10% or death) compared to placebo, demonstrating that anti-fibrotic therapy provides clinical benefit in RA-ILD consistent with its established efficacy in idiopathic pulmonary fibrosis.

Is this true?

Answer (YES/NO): NO